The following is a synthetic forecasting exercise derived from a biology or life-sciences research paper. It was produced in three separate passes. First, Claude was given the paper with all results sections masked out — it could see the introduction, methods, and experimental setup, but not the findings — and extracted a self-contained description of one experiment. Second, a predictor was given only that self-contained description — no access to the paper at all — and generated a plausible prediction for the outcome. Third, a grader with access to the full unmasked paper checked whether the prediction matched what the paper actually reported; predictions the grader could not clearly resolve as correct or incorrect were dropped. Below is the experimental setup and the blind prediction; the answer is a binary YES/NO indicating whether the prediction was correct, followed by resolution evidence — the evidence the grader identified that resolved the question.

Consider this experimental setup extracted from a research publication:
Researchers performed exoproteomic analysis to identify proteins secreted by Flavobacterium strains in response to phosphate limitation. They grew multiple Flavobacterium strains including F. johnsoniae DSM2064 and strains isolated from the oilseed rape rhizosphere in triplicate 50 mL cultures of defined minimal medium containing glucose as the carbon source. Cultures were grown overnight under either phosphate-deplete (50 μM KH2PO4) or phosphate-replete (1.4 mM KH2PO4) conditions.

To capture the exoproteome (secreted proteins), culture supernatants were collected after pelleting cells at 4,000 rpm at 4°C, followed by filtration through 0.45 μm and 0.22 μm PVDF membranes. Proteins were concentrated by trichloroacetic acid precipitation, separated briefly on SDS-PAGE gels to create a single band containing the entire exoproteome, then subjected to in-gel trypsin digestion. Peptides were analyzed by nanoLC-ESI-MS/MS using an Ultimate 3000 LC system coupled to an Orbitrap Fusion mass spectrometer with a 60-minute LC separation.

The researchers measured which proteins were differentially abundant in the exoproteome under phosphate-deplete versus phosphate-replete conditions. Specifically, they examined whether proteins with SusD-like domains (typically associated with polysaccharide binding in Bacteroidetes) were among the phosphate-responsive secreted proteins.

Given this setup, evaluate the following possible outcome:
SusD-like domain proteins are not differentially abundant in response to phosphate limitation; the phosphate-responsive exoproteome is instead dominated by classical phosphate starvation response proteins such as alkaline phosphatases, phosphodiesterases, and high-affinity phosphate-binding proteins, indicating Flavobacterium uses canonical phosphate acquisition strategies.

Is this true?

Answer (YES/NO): NO